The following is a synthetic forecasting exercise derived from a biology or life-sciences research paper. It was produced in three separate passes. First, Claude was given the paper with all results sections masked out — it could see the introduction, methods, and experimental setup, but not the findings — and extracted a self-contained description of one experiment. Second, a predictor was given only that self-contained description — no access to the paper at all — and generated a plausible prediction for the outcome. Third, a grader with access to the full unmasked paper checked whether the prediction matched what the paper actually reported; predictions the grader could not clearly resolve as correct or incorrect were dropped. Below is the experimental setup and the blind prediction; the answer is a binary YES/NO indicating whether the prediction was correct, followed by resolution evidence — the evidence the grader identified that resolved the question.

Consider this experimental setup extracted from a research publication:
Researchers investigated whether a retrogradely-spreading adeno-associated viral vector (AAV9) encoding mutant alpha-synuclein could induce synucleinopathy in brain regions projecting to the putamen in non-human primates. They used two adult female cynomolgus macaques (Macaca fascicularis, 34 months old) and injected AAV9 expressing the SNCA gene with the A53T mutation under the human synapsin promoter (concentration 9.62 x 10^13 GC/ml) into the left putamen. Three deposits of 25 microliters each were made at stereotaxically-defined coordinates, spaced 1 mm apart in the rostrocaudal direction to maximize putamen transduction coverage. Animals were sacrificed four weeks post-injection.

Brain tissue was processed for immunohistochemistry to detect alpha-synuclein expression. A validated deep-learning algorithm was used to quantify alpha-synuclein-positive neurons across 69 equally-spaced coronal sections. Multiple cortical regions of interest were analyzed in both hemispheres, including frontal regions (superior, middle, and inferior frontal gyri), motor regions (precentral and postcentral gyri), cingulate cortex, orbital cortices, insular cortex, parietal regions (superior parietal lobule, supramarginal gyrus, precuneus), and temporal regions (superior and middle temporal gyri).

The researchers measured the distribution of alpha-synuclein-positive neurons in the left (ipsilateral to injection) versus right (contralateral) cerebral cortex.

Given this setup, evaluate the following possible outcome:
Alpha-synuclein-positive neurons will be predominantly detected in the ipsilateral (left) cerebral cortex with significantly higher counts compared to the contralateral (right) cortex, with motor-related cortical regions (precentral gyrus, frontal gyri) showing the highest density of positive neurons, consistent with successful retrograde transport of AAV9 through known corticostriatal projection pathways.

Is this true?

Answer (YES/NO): YES